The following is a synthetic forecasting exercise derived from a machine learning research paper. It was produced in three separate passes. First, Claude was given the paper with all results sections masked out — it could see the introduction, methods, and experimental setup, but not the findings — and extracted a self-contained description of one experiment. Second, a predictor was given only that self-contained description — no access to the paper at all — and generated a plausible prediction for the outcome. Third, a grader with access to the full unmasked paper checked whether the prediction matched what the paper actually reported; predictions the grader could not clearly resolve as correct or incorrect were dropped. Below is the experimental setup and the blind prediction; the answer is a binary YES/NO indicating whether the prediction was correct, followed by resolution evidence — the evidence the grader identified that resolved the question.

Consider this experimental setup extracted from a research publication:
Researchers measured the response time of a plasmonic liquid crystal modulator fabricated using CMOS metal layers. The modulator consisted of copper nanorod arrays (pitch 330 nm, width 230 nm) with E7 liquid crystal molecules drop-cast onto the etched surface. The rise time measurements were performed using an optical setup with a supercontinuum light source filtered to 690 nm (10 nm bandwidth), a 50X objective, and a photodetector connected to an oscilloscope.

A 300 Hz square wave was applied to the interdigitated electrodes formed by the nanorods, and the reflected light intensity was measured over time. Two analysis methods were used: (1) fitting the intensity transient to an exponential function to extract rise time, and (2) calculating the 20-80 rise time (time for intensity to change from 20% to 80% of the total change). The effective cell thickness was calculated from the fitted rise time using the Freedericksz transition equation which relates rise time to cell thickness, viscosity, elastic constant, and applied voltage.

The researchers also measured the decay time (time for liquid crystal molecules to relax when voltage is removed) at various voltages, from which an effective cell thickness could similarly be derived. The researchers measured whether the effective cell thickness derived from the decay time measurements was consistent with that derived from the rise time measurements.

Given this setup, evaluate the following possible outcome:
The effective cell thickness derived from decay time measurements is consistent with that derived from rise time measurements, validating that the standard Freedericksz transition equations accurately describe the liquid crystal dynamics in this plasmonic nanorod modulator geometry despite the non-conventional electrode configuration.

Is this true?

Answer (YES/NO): YES